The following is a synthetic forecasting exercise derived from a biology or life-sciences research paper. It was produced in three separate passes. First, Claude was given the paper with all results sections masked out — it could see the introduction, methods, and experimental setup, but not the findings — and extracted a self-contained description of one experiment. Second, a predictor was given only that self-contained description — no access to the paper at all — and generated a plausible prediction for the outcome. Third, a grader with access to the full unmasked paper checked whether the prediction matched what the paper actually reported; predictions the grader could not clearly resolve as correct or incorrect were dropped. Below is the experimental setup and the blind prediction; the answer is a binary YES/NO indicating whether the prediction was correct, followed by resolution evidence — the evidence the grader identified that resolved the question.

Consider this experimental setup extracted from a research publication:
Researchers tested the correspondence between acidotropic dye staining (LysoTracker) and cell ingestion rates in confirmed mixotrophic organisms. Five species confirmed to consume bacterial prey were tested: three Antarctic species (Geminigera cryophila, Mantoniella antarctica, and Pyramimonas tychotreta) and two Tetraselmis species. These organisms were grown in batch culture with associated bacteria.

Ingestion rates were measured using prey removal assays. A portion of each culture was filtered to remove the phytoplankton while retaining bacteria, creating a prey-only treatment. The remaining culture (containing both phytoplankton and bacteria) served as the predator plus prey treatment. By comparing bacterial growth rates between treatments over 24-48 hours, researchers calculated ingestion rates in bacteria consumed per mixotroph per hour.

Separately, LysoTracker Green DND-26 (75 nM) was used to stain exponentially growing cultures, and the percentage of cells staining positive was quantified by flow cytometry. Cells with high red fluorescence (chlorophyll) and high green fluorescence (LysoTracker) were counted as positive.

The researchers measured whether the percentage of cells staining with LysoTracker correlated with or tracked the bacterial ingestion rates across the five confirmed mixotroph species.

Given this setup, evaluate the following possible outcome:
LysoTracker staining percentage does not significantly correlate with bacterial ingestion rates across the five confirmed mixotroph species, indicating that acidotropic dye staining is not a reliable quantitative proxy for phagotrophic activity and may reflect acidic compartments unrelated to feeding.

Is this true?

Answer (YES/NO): YES